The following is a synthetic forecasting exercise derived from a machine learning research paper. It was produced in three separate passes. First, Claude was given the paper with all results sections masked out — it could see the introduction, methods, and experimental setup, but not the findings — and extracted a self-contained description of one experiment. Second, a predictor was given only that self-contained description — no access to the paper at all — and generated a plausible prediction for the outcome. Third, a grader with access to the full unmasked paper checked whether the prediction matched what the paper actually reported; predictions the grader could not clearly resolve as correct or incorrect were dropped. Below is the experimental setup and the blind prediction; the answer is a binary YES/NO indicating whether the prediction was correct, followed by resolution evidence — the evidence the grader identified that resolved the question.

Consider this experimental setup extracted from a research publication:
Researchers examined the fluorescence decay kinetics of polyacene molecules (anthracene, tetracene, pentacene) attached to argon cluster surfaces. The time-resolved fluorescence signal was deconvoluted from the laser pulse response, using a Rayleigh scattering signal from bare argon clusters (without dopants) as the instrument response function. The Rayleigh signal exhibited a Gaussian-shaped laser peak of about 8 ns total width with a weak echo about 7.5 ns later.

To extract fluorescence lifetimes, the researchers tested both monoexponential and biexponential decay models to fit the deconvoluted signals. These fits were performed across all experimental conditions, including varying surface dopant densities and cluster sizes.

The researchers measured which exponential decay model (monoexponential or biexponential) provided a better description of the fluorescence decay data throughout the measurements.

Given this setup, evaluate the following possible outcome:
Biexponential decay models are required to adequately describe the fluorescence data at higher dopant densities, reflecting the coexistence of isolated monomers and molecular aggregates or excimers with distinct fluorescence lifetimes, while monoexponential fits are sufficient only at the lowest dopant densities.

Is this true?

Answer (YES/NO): NO